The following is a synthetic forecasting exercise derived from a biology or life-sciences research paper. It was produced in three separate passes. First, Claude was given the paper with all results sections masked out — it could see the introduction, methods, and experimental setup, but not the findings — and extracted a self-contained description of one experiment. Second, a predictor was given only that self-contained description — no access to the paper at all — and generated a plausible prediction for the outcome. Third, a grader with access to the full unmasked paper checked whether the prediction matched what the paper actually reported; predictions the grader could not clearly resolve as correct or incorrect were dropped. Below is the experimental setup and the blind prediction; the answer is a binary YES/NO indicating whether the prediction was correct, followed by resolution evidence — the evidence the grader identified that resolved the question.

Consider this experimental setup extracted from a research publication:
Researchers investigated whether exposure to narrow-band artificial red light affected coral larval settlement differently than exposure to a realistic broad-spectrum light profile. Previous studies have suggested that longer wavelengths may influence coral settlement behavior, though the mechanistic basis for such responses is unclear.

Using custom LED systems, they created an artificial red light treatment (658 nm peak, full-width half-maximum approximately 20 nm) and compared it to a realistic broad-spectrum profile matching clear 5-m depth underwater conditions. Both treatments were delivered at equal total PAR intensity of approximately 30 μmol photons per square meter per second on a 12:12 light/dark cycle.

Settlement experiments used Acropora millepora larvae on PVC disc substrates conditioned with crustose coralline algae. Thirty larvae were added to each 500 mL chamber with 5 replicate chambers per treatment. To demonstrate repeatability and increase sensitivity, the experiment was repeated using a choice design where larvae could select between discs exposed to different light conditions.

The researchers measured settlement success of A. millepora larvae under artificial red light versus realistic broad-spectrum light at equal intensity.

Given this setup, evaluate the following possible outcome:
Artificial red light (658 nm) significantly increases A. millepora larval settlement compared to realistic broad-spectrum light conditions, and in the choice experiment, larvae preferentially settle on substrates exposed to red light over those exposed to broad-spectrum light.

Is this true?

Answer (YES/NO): NO